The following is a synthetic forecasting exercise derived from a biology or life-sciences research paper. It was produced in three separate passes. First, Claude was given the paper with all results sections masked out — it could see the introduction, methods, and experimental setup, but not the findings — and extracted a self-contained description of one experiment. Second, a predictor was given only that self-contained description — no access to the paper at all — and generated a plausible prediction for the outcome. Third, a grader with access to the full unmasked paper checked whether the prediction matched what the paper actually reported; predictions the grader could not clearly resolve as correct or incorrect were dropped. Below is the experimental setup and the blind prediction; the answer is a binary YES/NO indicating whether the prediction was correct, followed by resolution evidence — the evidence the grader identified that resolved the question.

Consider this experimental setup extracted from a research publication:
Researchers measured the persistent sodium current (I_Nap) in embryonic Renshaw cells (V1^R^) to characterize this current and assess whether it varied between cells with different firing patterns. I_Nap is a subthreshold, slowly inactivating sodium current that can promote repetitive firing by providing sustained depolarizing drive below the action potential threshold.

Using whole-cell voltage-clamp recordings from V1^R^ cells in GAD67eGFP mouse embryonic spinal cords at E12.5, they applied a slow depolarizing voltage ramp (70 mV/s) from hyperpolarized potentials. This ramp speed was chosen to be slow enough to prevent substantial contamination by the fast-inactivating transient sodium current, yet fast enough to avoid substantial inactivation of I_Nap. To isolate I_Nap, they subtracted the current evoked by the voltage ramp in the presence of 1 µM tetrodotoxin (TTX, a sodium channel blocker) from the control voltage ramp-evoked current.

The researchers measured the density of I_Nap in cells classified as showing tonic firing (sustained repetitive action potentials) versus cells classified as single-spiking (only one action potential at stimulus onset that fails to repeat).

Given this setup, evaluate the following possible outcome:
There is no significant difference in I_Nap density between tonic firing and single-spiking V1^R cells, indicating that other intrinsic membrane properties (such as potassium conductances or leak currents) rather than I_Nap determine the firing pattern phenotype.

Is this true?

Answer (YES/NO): NO